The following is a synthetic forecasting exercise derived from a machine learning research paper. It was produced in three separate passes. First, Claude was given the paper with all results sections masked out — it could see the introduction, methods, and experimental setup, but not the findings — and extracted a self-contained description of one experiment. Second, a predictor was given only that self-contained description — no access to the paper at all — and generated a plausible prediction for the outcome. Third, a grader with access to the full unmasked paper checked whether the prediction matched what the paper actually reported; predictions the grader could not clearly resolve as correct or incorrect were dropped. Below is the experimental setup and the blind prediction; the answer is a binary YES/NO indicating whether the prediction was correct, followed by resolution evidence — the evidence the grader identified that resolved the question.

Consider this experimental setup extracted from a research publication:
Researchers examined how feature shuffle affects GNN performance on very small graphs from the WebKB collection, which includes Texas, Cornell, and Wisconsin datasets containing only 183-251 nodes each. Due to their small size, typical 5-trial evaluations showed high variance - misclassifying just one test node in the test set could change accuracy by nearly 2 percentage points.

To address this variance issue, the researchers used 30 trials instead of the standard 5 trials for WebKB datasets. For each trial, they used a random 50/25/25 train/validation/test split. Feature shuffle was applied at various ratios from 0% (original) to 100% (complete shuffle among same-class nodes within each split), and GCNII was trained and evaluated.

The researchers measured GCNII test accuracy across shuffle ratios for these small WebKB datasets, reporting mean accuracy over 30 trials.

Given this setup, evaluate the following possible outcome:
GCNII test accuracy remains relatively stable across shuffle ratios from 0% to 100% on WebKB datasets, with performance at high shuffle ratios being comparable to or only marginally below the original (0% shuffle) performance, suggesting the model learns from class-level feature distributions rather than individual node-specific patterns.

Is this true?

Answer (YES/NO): NO